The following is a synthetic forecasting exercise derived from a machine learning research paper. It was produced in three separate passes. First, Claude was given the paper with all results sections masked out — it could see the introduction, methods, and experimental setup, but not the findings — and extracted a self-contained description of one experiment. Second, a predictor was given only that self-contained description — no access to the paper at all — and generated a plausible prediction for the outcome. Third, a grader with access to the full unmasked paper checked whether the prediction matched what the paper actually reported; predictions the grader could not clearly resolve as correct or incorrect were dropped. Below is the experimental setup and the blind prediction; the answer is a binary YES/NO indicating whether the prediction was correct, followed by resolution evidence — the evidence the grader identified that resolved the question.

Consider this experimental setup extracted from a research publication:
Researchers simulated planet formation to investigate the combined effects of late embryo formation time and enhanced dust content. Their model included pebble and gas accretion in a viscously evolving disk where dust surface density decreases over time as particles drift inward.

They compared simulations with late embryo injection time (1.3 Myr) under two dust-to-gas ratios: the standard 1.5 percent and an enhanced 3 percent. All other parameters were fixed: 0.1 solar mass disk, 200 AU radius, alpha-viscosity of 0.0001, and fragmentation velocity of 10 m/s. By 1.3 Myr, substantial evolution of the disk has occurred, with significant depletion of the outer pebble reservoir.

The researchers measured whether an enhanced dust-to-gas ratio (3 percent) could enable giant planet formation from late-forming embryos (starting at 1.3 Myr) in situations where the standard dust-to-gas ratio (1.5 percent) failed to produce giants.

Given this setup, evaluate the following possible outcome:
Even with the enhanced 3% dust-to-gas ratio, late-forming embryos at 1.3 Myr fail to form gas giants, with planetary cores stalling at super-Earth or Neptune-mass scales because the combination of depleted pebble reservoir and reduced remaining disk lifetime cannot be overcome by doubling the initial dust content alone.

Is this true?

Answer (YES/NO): YES